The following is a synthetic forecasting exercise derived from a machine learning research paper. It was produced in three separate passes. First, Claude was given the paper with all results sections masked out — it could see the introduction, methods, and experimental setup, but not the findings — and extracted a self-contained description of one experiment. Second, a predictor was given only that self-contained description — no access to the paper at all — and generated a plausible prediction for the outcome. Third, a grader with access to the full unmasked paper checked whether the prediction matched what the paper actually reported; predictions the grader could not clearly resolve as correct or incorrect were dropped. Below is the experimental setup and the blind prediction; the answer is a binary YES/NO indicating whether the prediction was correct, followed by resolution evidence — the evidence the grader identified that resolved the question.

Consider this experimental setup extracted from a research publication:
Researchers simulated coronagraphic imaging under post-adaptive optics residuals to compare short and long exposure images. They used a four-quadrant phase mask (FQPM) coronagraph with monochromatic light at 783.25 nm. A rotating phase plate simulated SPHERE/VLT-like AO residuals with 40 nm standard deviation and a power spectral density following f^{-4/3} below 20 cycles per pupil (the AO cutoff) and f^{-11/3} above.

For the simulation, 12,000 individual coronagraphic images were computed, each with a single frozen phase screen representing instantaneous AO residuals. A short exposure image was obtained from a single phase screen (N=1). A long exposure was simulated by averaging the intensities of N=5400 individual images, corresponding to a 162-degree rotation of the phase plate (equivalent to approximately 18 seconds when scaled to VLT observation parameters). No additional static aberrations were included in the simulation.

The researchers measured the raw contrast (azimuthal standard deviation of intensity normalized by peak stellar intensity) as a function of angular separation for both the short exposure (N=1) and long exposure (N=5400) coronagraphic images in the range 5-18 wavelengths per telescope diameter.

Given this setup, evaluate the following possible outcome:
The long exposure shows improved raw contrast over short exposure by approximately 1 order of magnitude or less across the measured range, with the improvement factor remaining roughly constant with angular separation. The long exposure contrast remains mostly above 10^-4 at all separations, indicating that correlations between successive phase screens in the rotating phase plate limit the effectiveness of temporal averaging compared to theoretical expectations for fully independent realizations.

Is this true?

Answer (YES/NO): NO